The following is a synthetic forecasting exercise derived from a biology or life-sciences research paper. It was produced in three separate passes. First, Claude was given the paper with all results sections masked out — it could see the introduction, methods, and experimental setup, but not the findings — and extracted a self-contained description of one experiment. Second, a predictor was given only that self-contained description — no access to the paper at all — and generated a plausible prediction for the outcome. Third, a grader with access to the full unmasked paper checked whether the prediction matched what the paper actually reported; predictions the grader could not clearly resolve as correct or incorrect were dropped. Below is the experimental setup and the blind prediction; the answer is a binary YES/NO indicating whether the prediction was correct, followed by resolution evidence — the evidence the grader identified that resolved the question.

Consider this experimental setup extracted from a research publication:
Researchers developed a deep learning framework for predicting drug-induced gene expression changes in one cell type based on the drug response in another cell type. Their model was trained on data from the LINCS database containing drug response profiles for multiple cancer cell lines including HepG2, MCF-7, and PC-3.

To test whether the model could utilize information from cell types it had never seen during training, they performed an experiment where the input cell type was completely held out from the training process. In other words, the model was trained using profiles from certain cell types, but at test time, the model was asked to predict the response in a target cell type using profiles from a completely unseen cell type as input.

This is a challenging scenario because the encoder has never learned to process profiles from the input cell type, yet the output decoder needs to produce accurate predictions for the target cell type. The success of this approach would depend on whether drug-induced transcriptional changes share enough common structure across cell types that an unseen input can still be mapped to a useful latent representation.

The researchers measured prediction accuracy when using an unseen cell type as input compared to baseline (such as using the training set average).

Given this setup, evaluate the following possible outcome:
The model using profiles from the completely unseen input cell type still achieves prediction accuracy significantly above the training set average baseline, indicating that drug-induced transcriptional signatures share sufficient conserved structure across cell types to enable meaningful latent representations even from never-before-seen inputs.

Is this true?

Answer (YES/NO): YES